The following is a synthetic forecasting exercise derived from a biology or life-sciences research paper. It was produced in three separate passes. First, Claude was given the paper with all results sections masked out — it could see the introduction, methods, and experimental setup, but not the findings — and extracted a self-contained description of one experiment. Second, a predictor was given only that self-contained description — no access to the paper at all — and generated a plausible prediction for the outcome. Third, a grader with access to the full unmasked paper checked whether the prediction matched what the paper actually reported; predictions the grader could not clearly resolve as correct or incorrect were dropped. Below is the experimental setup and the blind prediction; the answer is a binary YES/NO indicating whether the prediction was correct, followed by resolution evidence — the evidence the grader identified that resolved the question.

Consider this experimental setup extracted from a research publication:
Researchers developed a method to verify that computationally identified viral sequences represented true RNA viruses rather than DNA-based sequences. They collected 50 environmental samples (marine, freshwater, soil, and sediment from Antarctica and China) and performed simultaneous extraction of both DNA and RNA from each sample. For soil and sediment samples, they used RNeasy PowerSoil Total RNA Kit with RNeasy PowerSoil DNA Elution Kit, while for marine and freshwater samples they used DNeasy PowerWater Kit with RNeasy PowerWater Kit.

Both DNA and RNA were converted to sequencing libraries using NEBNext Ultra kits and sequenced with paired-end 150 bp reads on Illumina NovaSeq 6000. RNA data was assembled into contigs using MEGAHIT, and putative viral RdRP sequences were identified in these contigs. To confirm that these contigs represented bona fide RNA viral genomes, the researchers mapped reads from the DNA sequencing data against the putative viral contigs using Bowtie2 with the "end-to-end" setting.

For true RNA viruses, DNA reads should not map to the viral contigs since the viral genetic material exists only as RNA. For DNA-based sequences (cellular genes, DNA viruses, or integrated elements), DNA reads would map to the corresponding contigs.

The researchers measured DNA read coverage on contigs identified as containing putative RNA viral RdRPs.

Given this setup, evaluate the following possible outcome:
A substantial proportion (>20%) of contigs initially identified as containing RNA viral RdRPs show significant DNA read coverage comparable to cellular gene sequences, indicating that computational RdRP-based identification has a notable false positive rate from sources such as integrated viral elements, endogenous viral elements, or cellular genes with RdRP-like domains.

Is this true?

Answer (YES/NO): NO